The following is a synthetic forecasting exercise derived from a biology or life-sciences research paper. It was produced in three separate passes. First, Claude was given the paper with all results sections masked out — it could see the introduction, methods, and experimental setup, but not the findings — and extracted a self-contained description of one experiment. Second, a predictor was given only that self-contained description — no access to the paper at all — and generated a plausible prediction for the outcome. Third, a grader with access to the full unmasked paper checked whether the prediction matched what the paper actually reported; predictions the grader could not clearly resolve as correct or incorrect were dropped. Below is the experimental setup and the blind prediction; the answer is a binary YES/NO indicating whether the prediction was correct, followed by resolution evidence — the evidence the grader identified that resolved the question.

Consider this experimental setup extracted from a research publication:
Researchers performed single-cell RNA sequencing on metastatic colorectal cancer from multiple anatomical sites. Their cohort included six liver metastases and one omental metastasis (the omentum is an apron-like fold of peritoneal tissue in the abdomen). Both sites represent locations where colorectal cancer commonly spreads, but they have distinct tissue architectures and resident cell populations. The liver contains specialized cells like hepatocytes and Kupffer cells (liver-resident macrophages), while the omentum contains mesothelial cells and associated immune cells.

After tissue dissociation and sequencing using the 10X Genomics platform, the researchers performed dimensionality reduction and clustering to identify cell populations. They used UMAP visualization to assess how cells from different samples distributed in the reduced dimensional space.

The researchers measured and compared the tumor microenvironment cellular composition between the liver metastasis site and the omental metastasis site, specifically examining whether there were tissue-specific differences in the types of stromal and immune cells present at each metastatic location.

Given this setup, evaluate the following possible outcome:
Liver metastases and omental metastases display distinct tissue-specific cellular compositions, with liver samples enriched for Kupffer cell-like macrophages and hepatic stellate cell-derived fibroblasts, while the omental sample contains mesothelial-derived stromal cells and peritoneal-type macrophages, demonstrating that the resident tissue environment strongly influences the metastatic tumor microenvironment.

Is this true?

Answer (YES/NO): NO